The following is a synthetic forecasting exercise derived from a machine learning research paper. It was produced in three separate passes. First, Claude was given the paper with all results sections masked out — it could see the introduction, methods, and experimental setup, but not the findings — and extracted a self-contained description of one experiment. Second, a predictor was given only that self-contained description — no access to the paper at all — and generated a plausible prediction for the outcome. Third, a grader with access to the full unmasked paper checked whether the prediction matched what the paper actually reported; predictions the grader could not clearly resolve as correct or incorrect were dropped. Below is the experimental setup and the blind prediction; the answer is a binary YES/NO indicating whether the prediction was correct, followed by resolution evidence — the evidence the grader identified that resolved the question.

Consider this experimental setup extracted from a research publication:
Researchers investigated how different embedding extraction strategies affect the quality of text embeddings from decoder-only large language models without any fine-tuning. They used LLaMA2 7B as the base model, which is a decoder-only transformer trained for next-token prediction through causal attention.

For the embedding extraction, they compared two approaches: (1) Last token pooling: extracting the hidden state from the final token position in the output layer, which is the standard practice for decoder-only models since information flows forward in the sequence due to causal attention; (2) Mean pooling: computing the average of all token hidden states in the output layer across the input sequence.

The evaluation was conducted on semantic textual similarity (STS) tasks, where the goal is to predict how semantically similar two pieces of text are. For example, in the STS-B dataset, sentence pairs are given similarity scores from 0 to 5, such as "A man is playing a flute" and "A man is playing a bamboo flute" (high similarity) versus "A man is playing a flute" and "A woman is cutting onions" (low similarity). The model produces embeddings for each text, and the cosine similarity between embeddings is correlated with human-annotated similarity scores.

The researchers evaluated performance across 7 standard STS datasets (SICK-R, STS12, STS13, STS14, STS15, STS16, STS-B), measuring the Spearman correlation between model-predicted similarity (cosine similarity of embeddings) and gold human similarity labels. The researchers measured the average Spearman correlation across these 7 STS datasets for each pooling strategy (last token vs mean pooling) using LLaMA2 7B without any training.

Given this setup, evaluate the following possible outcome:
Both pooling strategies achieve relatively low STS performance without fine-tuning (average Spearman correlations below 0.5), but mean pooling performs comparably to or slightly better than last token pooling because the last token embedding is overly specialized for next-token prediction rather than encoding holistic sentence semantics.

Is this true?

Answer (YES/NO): NO